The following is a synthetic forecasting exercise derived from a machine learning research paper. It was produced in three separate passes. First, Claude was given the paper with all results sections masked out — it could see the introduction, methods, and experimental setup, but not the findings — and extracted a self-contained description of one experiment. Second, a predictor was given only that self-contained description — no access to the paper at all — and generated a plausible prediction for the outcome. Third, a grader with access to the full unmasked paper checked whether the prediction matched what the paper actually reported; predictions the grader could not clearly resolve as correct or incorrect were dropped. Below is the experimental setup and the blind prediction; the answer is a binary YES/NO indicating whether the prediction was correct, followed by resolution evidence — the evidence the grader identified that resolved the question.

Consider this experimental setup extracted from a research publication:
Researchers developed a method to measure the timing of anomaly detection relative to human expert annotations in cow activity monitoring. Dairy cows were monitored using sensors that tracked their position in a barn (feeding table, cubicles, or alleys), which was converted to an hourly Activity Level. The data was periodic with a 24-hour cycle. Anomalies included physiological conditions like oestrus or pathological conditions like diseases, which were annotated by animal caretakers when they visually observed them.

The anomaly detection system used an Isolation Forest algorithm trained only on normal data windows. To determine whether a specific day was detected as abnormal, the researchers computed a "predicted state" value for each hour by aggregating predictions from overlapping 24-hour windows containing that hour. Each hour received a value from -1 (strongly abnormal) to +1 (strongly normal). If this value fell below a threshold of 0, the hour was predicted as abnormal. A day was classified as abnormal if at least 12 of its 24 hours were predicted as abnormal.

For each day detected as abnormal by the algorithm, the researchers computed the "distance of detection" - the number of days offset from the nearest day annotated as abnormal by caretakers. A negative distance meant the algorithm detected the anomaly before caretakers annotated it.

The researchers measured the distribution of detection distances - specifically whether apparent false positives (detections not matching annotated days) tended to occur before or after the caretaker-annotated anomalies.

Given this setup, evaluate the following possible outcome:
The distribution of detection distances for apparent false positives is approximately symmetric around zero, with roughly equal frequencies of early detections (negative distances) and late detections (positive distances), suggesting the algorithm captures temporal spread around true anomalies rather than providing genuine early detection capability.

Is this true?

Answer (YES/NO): NO